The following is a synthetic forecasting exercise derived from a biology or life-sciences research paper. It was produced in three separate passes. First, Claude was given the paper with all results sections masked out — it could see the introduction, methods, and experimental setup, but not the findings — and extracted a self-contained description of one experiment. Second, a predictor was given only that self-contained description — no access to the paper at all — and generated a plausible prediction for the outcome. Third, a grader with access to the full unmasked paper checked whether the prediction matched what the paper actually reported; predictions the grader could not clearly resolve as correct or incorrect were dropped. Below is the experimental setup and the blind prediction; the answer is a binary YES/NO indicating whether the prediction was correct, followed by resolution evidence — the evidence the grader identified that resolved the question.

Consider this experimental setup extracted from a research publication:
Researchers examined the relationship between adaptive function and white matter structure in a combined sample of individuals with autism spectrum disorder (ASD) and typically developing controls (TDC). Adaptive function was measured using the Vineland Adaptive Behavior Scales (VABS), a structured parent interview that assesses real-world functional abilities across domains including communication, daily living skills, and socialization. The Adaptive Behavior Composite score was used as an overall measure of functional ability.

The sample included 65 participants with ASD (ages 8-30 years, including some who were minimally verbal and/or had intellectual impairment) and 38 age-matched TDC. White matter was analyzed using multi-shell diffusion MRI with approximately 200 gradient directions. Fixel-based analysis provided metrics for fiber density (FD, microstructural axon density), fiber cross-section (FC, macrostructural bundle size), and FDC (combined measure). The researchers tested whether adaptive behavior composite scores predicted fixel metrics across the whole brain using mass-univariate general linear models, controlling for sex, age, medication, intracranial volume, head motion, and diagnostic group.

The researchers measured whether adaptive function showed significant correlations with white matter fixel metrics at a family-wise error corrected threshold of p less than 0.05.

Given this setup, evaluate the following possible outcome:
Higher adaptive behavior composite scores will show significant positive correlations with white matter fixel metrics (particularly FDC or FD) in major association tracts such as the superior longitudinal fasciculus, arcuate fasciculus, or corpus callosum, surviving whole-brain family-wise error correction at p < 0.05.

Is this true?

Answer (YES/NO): NO